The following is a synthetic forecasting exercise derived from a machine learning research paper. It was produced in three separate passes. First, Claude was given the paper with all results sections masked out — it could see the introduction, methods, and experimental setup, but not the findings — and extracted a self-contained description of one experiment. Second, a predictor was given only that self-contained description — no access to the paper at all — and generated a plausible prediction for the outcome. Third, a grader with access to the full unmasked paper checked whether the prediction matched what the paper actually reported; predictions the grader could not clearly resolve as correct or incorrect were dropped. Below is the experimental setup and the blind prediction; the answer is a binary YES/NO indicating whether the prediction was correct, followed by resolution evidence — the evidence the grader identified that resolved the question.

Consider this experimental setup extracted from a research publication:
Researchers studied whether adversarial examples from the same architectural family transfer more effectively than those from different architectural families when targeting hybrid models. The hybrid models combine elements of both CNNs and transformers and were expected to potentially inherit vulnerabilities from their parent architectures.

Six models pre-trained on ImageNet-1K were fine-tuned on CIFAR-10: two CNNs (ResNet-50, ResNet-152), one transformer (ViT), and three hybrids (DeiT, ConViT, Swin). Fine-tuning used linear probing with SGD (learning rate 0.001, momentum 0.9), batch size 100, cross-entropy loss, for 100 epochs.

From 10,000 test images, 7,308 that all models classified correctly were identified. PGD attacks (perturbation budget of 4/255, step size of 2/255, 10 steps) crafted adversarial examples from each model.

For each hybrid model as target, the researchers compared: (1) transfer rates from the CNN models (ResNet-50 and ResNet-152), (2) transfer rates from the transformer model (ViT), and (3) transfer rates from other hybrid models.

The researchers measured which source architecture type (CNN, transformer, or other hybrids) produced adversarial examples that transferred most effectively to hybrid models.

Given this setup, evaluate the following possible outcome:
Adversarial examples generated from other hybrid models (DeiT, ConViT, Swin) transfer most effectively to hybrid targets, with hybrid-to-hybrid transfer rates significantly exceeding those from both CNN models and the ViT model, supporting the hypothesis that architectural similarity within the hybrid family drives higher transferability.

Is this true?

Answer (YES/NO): NO